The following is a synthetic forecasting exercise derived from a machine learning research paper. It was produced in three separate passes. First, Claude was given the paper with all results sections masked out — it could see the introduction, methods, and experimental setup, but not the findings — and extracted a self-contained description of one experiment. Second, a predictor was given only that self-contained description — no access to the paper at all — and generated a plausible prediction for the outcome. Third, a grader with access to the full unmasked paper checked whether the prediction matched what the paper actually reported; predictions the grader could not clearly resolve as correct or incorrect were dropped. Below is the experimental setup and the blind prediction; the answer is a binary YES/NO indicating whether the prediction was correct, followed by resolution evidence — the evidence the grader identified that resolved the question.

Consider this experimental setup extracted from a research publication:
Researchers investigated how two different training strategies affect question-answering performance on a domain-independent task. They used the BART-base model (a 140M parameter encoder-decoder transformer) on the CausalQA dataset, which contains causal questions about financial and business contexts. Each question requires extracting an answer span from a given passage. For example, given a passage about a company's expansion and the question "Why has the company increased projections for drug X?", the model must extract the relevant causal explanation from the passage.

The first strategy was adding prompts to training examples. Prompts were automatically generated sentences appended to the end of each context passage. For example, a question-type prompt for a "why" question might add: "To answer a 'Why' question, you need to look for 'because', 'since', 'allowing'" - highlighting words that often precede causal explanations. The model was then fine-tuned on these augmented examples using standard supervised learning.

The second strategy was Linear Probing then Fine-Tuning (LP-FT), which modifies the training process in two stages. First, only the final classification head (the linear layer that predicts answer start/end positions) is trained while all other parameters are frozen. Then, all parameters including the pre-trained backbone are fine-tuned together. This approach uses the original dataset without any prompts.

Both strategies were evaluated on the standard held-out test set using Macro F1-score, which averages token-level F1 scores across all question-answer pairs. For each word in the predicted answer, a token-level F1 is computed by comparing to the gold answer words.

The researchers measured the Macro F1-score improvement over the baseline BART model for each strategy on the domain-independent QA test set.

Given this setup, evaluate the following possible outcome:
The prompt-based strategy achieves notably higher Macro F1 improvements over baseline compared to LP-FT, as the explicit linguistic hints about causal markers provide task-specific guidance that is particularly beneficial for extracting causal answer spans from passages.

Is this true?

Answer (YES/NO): YES